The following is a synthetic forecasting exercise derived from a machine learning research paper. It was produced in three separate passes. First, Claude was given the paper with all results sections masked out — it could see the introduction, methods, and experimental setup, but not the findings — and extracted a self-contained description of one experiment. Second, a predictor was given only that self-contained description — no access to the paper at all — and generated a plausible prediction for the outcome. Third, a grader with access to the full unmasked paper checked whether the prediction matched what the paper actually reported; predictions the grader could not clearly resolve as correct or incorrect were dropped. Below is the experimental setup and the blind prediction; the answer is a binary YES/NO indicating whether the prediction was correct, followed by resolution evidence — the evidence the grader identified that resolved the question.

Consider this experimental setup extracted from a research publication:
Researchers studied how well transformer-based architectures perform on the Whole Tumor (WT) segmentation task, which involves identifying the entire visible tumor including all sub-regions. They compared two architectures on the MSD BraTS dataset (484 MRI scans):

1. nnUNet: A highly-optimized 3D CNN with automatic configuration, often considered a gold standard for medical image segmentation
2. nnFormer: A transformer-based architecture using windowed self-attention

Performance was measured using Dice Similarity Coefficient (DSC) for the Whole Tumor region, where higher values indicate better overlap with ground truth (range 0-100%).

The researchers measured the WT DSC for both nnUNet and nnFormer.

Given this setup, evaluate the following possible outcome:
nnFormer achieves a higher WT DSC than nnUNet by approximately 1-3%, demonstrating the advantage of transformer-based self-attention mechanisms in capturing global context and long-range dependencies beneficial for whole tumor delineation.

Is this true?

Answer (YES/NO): NO